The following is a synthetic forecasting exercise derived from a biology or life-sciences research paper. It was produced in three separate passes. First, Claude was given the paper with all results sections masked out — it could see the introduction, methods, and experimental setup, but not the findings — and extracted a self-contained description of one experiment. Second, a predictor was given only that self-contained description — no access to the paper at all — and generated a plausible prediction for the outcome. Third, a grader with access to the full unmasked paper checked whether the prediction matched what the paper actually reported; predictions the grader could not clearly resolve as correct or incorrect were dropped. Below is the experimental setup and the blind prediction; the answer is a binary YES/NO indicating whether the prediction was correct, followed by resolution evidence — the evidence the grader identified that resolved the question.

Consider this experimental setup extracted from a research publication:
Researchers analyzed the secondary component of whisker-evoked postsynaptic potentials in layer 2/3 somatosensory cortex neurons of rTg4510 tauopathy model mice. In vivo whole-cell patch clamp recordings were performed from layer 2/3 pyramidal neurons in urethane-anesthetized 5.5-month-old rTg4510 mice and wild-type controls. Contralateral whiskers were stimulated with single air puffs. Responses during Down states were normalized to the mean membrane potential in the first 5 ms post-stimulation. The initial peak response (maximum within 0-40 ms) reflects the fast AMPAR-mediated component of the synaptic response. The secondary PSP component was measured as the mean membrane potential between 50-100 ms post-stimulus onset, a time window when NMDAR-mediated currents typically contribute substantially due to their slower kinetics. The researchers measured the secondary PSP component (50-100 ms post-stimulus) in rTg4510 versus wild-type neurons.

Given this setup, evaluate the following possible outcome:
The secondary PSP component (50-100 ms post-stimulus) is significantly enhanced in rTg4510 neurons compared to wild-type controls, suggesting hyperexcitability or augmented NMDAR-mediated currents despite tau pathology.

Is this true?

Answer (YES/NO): NO